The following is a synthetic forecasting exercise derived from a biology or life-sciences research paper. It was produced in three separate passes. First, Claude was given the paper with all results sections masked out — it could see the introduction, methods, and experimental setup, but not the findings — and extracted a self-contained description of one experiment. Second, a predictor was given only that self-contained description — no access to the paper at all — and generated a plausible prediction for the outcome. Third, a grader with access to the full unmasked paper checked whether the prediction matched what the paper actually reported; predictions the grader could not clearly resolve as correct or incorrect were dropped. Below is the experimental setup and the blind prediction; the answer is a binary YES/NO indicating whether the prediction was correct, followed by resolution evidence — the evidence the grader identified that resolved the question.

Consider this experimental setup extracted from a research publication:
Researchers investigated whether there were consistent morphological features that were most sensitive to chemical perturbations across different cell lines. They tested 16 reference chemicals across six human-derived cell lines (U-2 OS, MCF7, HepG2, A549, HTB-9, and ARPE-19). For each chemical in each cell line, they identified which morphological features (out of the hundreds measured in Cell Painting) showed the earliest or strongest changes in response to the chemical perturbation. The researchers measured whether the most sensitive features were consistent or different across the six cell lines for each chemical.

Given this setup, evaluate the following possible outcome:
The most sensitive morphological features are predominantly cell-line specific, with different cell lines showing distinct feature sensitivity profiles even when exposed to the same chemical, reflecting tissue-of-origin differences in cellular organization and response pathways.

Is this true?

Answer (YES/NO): YES